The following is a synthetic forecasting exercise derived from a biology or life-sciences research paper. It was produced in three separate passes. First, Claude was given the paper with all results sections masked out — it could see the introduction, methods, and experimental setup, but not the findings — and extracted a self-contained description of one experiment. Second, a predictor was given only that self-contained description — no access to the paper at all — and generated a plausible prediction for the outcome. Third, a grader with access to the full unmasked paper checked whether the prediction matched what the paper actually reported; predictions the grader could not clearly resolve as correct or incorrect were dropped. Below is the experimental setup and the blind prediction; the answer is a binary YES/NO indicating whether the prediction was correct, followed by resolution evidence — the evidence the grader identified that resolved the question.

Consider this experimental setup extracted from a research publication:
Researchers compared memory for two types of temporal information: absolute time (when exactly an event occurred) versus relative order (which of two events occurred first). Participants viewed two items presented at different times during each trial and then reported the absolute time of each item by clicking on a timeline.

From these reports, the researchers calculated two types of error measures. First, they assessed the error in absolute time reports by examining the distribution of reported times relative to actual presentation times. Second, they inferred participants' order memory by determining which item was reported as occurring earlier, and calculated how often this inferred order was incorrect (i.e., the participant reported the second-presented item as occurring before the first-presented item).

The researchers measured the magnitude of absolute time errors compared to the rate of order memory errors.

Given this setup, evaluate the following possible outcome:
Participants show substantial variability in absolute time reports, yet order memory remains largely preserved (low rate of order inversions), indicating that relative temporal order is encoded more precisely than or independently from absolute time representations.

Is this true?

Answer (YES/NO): YES